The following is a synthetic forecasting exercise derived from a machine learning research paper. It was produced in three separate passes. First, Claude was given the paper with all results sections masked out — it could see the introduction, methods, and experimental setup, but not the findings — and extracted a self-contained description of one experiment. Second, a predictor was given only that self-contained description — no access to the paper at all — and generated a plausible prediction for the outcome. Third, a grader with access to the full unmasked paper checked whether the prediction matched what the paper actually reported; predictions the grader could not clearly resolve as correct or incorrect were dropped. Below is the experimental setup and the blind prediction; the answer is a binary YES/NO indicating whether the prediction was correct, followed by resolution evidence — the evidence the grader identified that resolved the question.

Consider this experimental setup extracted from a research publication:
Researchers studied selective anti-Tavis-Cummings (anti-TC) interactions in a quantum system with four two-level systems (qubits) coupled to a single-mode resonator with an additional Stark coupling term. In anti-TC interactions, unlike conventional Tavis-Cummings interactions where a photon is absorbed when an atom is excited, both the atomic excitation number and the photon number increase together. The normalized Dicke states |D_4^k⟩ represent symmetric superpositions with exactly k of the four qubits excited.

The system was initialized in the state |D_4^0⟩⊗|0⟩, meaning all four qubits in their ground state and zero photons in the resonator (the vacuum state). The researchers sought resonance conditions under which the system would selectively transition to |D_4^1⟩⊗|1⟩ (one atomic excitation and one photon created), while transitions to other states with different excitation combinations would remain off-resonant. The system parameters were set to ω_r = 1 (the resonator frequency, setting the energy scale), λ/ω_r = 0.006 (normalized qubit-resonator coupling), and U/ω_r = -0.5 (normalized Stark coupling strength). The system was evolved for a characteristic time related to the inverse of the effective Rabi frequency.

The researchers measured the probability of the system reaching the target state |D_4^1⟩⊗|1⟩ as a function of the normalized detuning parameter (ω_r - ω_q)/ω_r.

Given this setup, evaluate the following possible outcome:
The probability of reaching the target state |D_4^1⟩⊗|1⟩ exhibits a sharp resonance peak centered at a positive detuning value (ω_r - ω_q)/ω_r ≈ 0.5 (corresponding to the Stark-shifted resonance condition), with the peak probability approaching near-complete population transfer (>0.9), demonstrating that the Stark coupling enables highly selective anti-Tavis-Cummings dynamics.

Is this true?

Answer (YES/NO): NO